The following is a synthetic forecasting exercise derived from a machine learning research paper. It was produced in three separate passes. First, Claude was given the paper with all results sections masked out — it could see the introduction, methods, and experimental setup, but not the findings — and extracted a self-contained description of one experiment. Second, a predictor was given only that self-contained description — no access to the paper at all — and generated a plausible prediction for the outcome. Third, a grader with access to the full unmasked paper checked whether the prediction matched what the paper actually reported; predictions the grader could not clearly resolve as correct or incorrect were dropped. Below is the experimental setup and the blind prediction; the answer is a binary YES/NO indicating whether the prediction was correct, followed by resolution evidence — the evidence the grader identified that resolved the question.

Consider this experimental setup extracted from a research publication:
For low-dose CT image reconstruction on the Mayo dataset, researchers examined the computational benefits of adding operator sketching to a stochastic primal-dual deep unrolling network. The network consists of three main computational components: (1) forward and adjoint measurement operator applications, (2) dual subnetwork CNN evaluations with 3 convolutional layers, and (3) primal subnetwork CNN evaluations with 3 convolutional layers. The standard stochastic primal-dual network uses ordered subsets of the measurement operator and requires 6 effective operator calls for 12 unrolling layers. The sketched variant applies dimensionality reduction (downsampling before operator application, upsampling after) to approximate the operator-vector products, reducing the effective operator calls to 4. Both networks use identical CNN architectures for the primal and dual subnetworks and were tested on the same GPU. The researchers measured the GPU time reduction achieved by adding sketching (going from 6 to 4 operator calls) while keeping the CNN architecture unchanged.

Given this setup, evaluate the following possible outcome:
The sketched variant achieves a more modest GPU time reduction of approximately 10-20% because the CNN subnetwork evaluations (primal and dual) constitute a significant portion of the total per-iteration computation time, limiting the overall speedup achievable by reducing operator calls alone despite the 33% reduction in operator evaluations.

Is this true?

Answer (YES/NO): NO